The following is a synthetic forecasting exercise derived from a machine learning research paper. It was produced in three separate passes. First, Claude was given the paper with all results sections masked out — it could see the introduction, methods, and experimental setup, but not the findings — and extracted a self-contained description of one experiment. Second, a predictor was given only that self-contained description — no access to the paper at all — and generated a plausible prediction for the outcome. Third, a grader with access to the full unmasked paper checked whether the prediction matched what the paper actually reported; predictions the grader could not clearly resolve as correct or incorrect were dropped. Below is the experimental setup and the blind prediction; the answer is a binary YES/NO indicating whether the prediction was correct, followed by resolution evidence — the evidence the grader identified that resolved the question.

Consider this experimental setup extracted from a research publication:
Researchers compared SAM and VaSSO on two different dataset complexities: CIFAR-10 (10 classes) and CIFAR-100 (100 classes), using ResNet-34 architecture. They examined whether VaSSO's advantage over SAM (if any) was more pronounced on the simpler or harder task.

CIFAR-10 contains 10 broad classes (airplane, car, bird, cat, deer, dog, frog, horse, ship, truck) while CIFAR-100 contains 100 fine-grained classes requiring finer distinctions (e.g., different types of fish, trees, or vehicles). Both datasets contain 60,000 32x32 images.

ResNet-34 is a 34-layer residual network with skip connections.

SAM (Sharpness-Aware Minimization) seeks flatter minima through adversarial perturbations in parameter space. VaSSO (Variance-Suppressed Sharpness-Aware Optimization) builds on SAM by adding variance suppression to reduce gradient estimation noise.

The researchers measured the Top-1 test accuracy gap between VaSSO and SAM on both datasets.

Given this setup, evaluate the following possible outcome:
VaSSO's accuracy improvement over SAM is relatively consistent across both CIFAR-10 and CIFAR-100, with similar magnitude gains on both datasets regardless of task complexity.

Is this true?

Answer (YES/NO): NO